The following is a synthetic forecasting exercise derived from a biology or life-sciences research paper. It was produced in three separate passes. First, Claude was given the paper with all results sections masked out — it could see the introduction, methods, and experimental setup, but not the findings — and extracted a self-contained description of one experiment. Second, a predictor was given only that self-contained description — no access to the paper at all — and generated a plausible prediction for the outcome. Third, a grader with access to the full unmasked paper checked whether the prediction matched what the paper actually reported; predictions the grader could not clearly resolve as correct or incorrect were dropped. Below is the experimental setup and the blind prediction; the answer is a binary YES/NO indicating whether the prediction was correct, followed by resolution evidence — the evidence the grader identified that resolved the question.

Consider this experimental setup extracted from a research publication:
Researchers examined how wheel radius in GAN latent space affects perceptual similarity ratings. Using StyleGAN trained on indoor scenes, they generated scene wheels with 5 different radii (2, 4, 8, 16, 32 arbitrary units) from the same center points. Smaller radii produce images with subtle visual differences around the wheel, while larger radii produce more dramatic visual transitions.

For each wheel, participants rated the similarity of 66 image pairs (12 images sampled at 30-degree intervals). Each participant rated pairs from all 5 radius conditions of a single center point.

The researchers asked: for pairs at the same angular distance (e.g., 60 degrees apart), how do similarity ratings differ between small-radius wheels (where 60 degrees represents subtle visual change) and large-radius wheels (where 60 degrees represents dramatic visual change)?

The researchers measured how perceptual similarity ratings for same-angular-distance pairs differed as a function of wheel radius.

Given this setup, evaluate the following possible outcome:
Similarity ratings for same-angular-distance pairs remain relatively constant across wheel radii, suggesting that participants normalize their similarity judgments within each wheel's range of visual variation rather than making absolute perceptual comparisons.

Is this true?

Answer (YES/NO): NO